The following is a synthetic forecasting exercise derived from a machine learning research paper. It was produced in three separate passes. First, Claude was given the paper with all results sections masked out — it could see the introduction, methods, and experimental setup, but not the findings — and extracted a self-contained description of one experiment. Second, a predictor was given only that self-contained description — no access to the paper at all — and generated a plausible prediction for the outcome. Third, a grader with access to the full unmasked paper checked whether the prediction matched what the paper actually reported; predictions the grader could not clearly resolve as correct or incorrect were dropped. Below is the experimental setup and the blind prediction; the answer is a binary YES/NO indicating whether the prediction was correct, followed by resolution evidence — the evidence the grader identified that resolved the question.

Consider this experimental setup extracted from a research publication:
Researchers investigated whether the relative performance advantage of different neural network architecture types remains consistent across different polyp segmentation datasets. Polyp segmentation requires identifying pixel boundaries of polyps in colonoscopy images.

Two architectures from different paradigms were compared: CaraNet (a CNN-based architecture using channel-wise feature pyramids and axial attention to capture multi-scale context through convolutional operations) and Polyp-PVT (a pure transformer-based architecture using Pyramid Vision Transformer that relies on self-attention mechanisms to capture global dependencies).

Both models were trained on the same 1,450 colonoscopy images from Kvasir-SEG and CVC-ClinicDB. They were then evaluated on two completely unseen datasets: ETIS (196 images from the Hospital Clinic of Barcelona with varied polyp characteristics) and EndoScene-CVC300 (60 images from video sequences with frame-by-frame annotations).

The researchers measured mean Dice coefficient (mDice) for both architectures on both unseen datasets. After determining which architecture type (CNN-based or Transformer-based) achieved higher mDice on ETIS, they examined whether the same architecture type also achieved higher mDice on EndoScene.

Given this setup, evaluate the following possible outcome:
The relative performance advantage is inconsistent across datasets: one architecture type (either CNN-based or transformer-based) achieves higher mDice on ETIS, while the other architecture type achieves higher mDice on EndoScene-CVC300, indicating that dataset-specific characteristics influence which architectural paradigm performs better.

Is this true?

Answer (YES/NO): YES